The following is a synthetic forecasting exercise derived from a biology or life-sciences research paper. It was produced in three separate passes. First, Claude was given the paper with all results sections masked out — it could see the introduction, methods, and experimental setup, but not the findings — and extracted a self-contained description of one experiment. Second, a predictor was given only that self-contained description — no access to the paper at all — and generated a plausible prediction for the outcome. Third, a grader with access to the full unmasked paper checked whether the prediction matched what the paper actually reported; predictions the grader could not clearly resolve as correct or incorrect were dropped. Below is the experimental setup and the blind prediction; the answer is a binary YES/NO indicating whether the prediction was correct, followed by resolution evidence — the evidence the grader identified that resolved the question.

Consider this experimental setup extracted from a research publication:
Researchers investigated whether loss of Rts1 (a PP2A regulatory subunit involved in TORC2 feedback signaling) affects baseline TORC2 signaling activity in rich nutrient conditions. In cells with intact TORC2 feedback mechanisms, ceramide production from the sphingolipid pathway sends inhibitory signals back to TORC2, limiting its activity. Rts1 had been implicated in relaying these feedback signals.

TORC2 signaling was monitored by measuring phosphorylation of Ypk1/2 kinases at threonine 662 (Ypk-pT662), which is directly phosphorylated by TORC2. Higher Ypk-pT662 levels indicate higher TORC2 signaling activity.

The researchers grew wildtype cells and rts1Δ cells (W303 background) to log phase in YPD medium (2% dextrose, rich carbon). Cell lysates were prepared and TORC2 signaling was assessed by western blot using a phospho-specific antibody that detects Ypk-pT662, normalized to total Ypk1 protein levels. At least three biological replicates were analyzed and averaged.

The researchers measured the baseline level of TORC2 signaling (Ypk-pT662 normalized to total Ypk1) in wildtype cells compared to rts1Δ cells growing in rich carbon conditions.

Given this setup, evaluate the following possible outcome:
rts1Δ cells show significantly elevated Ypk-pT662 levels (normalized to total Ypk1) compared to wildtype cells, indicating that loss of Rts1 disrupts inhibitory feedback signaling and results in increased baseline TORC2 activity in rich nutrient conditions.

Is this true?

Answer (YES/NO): YES